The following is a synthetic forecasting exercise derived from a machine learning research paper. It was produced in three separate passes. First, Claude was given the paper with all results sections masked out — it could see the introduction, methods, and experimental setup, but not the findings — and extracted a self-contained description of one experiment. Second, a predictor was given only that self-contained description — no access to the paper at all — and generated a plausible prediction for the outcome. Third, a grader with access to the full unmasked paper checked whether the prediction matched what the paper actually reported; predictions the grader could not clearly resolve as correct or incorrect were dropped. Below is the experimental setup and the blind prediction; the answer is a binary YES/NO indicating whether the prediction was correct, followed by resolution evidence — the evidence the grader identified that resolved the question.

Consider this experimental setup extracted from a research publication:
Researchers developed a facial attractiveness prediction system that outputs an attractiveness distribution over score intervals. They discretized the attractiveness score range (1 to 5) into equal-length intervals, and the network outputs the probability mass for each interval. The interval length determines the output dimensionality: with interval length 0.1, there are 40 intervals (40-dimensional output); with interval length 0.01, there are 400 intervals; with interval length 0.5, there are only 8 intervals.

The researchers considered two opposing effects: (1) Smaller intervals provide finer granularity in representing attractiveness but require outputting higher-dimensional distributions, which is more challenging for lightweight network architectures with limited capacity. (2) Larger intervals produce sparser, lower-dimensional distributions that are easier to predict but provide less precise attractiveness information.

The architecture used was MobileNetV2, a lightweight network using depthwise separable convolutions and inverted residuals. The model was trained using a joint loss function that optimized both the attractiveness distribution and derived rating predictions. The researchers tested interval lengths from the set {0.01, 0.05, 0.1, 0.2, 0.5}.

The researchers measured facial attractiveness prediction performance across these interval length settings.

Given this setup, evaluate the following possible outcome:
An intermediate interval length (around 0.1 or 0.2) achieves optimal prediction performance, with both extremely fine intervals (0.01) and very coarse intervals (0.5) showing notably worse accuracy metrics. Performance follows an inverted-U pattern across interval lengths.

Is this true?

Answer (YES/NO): YES